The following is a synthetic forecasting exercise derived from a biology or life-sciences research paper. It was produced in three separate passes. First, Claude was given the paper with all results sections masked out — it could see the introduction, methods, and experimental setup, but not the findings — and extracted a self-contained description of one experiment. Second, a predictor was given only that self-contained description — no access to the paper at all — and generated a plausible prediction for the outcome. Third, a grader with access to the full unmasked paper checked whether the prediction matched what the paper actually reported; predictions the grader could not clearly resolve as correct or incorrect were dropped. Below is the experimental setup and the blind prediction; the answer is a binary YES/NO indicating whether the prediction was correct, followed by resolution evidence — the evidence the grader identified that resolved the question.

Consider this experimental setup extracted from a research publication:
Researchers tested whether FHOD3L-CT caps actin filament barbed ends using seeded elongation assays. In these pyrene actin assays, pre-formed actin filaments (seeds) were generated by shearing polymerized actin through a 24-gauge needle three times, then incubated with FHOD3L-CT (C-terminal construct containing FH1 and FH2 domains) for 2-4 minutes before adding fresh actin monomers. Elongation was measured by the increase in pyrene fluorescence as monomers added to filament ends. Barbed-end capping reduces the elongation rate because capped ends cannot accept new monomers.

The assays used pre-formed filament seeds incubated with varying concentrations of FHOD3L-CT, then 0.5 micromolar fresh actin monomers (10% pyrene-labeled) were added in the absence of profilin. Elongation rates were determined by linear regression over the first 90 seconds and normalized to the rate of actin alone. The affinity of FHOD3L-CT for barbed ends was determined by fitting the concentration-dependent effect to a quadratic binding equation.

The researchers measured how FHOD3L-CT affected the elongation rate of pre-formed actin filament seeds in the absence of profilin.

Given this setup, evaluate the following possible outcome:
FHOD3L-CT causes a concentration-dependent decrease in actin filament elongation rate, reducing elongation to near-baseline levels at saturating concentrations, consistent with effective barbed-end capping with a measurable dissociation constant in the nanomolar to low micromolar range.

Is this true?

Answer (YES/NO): NO